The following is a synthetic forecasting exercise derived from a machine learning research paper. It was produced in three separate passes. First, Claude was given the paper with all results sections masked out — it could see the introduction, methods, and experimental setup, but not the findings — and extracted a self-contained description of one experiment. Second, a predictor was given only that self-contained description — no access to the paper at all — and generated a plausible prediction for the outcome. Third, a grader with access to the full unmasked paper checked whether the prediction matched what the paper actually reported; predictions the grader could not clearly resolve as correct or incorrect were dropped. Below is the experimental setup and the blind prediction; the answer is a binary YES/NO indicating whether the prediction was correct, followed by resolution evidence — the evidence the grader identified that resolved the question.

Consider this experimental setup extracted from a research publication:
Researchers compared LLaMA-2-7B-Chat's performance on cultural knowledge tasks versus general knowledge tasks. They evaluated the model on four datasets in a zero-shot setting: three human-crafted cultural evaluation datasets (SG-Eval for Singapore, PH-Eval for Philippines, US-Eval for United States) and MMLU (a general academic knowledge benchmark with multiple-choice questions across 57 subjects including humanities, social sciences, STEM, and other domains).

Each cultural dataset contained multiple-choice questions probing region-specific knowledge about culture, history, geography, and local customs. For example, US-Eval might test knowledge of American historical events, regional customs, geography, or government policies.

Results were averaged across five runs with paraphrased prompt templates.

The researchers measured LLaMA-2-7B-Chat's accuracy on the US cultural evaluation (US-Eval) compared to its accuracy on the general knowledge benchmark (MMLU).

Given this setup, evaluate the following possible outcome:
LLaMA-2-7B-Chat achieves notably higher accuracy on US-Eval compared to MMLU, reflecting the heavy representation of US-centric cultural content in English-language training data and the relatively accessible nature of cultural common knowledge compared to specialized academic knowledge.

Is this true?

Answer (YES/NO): YES